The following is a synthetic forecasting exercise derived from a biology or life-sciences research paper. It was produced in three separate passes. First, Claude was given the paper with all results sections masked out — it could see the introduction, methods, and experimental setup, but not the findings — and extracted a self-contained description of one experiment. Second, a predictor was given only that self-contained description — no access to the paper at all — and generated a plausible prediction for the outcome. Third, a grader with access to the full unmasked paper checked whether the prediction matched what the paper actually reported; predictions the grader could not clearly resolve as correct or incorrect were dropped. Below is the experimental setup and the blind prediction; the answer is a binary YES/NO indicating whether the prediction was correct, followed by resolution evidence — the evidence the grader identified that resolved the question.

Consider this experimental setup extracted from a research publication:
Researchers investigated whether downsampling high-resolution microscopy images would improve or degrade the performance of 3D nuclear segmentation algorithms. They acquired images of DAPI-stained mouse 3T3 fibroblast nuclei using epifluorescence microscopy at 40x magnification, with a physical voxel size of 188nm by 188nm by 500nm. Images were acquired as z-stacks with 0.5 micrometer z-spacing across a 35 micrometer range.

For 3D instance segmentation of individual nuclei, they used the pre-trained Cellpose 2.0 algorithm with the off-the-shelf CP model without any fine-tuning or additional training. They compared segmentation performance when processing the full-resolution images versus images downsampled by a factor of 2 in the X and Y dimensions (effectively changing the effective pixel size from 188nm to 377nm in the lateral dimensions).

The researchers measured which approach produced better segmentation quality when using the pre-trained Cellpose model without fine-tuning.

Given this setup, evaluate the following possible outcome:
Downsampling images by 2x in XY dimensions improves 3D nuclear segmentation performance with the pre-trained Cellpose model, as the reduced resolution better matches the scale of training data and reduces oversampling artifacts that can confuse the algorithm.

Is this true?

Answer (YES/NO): YES